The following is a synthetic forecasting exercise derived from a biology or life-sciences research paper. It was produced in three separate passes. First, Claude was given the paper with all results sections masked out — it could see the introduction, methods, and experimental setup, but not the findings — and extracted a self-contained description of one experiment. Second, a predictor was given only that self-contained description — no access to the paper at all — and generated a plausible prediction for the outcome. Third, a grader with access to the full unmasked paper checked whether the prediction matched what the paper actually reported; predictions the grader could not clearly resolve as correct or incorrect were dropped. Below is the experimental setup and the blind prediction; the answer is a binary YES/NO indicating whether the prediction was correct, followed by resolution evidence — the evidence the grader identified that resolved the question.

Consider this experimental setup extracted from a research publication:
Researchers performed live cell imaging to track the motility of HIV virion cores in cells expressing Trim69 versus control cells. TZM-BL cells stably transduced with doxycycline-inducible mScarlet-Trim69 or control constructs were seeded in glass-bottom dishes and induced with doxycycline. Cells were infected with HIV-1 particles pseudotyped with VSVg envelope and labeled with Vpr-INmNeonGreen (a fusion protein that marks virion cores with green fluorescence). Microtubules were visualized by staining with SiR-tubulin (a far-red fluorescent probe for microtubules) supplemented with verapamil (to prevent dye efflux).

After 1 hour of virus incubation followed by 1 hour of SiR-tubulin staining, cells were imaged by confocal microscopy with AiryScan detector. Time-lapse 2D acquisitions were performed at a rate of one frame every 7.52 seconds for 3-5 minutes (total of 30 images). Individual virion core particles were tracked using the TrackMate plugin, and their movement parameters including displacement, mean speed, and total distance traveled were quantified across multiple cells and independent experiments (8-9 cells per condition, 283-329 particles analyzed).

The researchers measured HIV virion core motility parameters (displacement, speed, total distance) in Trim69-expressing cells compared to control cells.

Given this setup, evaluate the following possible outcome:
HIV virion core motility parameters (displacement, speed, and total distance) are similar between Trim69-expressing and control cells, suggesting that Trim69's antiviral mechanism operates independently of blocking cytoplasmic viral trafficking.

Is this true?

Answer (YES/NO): NO